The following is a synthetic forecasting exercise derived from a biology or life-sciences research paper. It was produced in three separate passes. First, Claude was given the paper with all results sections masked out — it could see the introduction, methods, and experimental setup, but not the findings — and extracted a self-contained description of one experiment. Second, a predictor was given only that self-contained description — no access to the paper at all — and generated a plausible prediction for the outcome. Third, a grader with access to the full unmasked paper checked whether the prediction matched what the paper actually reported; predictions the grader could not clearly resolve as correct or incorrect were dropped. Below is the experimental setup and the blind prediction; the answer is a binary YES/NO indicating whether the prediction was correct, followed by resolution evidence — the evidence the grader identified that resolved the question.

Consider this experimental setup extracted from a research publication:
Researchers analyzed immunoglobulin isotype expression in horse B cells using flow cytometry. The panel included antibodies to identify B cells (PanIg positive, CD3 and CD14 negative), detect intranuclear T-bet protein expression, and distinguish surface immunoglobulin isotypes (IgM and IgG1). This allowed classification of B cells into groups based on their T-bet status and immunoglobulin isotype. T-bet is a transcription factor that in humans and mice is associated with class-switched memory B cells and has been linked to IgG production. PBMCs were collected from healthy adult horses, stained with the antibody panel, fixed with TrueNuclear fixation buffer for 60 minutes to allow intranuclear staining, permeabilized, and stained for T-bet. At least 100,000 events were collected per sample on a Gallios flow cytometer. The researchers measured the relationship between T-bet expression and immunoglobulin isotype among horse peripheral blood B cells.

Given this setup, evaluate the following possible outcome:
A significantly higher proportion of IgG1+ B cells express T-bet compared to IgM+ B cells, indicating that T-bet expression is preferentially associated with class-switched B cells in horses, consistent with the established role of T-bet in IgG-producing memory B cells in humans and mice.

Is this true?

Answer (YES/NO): NO